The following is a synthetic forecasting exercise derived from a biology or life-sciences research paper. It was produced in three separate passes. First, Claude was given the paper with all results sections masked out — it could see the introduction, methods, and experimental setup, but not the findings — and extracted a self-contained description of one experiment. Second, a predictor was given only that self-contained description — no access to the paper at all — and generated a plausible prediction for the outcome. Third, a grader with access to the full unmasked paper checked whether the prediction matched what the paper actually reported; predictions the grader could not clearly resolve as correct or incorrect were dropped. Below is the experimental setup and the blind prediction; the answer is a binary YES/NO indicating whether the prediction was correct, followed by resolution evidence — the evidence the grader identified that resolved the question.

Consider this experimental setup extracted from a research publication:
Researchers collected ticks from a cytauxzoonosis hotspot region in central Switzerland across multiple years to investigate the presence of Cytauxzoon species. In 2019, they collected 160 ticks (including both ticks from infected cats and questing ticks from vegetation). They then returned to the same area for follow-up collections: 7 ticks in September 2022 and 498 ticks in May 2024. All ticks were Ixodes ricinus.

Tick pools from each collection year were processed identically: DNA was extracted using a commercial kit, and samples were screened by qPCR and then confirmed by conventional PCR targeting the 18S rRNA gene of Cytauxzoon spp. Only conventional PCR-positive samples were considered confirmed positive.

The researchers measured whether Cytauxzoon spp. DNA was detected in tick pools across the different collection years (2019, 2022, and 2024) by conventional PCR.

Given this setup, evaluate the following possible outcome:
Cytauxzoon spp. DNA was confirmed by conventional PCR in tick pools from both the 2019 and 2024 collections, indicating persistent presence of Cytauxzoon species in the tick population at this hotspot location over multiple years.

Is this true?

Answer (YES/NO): NO